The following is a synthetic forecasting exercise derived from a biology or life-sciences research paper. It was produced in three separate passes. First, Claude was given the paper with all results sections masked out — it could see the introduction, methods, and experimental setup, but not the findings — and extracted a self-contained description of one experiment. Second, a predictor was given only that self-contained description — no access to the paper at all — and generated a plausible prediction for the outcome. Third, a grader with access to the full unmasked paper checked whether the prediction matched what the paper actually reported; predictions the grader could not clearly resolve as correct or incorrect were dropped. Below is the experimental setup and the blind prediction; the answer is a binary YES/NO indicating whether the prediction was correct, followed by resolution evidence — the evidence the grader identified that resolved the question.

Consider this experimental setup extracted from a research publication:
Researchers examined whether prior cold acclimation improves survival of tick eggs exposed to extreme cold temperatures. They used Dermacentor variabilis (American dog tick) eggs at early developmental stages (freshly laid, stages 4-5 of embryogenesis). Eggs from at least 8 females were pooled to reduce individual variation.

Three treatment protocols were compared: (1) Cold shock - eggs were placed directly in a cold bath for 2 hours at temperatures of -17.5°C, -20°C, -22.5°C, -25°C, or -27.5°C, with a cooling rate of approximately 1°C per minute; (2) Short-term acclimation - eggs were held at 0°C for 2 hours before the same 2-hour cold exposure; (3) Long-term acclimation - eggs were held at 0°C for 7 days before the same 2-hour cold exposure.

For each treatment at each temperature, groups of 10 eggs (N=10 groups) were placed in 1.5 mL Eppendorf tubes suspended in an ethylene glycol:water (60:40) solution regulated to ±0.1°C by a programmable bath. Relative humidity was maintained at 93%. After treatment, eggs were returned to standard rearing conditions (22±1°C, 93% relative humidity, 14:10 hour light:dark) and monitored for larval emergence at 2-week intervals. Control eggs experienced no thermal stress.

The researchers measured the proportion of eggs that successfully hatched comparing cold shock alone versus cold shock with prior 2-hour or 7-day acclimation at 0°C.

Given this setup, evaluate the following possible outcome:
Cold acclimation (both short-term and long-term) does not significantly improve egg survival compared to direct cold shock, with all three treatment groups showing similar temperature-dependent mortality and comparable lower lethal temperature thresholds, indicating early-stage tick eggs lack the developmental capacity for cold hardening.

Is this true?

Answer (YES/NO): NO